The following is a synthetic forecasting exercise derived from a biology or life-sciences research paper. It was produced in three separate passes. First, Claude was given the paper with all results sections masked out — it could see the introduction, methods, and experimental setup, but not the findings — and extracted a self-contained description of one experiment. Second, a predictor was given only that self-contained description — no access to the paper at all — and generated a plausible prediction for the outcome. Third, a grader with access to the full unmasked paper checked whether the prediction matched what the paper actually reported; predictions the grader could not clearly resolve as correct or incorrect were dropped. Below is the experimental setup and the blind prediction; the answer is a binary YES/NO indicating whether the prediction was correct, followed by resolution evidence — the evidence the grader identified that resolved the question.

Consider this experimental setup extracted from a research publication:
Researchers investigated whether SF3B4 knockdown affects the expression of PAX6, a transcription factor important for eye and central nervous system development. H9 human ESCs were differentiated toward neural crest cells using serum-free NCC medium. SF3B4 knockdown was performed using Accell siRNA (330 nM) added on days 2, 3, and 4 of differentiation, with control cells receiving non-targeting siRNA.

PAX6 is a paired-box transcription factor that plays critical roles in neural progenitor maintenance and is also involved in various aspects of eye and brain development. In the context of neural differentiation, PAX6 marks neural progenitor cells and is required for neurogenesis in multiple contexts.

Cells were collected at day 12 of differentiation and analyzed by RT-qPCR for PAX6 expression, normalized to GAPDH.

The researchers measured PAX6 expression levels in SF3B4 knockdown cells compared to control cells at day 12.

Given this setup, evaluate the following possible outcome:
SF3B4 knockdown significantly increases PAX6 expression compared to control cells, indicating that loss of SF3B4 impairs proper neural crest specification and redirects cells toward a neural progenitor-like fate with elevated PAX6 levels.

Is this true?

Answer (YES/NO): NO